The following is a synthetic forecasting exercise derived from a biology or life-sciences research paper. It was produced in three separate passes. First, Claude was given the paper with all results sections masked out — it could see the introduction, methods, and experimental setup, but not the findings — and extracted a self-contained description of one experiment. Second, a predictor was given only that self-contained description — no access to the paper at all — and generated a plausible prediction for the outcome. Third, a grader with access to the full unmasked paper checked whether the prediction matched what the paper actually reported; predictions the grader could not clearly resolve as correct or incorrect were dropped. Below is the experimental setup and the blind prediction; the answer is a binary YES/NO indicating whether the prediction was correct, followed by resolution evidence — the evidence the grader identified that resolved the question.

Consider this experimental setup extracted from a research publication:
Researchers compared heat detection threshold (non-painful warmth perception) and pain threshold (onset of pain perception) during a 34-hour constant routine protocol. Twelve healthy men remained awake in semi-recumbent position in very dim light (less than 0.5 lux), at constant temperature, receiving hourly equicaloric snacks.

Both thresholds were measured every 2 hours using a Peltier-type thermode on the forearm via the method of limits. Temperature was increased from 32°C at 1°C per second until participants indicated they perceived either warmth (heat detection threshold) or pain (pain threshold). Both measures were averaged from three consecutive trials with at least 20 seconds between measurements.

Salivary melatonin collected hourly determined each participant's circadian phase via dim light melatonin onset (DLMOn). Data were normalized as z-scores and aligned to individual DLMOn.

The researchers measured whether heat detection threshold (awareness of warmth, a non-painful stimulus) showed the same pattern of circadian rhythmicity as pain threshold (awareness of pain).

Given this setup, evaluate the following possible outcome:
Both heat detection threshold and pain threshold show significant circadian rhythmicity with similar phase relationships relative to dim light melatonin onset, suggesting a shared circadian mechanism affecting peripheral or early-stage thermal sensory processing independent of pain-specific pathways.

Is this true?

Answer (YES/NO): NO